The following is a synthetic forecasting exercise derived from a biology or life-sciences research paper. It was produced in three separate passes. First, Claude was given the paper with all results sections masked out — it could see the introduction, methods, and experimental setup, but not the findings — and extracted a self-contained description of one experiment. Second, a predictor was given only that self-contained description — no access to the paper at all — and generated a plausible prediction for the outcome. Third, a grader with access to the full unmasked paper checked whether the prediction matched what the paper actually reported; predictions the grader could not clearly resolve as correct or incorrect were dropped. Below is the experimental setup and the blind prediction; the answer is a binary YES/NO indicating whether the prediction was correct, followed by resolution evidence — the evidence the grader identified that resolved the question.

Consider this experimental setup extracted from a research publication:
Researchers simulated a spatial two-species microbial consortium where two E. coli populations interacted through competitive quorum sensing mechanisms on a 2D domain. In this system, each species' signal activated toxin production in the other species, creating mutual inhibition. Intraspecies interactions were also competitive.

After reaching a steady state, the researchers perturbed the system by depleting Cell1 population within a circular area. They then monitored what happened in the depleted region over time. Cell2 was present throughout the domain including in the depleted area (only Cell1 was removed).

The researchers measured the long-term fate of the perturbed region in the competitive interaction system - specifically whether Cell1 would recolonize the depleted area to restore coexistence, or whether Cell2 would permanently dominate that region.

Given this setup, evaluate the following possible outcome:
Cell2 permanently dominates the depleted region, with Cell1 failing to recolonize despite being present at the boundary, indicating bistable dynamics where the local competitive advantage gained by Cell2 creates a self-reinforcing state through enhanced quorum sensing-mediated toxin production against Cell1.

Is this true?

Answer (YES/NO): YES